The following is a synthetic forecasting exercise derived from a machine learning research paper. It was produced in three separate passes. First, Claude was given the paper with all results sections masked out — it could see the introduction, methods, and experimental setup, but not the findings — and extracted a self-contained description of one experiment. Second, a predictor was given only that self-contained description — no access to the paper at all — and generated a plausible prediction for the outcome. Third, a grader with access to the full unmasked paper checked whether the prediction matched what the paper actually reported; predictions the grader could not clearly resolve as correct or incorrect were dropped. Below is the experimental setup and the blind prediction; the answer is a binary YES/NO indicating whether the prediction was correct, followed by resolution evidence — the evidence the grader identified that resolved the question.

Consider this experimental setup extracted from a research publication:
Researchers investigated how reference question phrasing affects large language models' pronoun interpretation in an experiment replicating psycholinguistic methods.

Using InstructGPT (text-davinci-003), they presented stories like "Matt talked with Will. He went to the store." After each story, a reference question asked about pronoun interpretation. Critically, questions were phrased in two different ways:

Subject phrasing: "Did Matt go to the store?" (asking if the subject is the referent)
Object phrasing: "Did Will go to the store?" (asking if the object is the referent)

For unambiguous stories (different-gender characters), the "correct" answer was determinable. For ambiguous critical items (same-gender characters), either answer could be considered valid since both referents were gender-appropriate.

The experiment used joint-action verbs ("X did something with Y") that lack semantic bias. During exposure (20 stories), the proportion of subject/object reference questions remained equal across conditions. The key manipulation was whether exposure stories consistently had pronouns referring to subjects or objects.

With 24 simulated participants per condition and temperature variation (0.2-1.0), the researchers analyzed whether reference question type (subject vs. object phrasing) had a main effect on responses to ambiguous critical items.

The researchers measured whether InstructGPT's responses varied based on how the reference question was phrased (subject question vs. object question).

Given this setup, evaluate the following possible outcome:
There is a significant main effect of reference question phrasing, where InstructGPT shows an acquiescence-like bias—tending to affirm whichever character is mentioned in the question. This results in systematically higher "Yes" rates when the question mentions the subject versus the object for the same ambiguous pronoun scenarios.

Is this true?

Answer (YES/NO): NO